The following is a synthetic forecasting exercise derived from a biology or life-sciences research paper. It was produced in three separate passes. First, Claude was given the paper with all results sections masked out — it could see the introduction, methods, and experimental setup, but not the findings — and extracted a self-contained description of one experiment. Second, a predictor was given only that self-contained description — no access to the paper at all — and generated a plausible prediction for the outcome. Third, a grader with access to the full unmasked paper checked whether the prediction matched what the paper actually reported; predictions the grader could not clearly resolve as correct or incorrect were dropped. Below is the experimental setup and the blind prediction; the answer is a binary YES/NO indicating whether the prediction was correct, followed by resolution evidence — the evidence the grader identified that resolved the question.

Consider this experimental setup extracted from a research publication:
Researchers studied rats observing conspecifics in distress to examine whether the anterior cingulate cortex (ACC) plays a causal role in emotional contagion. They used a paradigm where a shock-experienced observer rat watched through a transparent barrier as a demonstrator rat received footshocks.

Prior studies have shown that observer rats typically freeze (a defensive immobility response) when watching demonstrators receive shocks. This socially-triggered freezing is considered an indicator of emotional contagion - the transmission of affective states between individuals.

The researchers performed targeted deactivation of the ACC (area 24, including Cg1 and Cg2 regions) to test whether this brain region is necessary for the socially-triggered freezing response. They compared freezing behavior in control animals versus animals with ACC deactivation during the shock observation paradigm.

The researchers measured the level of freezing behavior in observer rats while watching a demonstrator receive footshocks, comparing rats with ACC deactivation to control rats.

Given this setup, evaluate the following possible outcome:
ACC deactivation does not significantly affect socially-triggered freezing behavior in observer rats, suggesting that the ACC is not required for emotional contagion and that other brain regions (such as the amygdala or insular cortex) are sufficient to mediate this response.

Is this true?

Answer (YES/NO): NO